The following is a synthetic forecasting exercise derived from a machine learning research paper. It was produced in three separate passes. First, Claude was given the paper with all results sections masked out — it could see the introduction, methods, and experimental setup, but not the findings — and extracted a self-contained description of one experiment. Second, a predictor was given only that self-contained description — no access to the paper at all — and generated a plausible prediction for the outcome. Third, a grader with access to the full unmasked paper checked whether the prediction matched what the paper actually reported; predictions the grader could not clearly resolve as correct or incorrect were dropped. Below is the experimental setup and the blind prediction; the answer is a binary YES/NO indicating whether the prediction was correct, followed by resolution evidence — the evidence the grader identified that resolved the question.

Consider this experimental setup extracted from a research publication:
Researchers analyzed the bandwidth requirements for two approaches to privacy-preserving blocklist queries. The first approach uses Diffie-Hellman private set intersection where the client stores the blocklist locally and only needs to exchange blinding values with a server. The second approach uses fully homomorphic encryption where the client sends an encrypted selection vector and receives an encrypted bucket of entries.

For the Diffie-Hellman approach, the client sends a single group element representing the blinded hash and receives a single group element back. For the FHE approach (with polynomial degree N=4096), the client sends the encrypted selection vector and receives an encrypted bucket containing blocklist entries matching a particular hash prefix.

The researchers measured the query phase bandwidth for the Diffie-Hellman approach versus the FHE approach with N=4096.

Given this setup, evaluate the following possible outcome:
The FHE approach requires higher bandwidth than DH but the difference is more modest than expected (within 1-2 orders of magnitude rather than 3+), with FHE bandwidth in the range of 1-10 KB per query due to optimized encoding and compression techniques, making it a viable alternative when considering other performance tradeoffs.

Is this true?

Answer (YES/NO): NO